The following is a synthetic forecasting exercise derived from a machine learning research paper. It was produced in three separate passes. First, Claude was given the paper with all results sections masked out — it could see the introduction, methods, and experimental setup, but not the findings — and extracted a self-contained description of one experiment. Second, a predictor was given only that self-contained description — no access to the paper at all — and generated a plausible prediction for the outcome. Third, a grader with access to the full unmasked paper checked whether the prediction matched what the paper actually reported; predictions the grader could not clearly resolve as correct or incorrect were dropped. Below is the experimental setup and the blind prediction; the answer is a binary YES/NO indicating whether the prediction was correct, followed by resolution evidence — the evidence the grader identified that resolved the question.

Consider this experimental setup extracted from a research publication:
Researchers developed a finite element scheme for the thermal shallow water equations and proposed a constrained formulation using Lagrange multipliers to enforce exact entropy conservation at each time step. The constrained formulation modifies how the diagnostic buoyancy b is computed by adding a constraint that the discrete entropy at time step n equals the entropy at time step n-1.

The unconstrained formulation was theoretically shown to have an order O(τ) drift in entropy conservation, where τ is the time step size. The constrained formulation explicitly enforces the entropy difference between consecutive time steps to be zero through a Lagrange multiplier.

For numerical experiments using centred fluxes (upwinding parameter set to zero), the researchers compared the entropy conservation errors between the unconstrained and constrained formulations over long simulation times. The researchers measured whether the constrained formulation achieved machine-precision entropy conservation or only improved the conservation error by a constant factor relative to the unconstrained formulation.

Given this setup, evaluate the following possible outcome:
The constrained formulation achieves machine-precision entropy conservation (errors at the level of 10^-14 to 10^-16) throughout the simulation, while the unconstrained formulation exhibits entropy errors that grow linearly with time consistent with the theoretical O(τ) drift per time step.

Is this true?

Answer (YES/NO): NO